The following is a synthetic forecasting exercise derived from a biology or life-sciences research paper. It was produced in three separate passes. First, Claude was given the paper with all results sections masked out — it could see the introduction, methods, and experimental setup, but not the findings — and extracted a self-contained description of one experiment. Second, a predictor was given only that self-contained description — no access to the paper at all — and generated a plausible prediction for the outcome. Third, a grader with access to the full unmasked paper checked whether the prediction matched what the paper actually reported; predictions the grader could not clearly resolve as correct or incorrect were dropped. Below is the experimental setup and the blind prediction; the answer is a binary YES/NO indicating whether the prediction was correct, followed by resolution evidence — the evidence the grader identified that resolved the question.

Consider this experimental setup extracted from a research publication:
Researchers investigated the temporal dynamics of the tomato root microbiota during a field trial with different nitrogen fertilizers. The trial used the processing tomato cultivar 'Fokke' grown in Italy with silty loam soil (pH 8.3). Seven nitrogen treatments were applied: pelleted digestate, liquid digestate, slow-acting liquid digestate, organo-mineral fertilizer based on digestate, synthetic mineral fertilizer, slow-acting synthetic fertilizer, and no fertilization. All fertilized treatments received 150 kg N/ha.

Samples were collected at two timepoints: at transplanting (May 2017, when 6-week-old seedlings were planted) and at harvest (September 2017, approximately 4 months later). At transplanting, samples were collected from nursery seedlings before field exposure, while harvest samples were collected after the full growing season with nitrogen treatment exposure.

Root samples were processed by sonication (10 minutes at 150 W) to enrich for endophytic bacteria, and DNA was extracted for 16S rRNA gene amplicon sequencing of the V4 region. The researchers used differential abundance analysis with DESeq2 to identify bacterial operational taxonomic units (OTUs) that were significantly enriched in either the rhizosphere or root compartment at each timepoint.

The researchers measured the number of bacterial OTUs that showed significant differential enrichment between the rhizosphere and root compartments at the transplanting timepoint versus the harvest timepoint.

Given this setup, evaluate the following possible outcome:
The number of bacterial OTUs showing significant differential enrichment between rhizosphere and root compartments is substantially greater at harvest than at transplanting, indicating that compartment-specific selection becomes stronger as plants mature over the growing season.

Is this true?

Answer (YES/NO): YES